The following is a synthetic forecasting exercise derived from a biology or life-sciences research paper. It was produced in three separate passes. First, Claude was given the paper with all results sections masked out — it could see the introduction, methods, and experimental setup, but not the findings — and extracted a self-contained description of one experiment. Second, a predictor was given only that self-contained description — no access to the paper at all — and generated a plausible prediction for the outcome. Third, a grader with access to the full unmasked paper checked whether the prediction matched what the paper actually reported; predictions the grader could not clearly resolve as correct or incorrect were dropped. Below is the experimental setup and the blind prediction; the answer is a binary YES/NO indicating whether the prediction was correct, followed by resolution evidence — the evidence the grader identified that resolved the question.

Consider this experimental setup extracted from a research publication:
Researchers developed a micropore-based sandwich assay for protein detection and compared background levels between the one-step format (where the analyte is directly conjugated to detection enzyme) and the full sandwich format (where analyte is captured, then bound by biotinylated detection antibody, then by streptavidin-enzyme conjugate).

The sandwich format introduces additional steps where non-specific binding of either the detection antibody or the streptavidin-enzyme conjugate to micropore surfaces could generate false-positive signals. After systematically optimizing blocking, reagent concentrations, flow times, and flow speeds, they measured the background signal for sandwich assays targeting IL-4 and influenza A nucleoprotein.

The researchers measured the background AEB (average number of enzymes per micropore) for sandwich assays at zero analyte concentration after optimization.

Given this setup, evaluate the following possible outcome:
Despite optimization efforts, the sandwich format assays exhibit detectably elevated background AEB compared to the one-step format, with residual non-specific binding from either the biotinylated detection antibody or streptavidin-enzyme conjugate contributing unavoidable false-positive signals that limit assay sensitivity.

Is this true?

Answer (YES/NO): YES